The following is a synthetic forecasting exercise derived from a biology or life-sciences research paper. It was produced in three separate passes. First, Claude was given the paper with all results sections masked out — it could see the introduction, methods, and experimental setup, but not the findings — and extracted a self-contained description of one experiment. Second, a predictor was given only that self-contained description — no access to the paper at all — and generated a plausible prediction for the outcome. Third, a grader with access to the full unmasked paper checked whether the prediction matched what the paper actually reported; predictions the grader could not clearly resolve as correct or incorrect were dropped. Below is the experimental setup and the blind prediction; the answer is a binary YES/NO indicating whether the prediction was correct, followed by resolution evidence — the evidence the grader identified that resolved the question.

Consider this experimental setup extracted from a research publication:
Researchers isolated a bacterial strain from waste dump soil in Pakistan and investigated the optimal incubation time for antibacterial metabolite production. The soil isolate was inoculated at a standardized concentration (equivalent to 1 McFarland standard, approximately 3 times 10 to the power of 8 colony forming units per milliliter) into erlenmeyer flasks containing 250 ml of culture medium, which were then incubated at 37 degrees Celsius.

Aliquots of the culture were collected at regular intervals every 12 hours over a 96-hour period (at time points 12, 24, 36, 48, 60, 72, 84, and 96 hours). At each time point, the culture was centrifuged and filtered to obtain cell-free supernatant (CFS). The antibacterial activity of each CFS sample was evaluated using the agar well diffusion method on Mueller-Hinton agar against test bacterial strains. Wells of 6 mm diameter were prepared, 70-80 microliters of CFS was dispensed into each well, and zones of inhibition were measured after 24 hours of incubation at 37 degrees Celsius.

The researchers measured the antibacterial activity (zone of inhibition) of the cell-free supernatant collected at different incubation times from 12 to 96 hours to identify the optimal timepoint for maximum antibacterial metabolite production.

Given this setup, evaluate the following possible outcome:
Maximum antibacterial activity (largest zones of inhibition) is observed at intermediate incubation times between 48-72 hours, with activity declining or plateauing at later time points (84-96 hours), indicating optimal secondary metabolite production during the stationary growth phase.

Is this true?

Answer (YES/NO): YES